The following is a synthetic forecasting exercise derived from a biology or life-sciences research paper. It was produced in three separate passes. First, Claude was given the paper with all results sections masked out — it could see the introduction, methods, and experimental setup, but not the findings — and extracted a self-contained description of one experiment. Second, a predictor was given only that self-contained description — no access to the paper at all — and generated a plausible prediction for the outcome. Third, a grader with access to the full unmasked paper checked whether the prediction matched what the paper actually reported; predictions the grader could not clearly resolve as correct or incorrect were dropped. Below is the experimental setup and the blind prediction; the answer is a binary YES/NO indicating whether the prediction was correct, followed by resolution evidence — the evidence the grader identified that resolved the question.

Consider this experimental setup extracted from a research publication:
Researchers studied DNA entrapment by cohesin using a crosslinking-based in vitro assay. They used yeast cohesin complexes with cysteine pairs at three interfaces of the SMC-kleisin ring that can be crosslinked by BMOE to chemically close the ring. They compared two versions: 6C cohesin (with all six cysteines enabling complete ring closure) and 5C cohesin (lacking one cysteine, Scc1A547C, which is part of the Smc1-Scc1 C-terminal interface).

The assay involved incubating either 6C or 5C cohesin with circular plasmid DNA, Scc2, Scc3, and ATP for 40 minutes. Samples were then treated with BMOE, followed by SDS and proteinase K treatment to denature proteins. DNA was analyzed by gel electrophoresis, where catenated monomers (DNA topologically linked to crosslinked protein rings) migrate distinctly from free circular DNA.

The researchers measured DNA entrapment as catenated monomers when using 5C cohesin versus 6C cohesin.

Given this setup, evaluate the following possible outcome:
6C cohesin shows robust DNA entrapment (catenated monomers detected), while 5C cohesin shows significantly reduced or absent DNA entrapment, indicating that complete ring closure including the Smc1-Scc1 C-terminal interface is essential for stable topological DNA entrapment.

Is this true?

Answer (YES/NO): YES